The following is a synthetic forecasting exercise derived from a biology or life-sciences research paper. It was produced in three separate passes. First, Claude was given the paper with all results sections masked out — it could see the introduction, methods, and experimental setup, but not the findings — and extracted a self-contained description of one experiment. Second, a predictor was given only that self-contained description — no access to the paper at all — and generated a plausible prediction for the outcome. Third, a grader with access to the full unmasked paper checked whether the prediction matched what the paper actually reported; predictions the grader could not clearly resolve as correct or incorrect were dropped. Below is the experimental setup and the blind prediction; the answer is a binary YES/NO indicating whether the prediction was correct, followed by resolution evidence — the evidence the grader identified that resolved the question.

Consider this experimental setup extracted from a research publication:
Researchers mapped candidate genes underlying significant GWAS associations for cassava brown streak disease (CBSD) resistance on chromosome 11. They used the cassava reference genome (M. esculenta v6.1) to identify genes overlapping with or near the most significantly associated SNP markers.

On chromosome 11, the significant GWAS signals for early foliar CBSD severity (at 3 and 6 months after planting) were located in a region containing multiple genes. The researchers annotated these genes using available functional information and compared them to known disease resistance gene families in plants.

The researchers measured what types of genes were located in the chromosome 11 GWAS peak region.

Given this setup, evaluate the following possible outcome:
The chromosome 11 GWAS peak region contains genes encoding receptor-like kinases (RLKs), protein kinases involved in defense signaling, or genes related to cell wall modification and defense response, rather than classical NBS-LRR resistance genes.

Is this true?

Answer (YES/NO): NO